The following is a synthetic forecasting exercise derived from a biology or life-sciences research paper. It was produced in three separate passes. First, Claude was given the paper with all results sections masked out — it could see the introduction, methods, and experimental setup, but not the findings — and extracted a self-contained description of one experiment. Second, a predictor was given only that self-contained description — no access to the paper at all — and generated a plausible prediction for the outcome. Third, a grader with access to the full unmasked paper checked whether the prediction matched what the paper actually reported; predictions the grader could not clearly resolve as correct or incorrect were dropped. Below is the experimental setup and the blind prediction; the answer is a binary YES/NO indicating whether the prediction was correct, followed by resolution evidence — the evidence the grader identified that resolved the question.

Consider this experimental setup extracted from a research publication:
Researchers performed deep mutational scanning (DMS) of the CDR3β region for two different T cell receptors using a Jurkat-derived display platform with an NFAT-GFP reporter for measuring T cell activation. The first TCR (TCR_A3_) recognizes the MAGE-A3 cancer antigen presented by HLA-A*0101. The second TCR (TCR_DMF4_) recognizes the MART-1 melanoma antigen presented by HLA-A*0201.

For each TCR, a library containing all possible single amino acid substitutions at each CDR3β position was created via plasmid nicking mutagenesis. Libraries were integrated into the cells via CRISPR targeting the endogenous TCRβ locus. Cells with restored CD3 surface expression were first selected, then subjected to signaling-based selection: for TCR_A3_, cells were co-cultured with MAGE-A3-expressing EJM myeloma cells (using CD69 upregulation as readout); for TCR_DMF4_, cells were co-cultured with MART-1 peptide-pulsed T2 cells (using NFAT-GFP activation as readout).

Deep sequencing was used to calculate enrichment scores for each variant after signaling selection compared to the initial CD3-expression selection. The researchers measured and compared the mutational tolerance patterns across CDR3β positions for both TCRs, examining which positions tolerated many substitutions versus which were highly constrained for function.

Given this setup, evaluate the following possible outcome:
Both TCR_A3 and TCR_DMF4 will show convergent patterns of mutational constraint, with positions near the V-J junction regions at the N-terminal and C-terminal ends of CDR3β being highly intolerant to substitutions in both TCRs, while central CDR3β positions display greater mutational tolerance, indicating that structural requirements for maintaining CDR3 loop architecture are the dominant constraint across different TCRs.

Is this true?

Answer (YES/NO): NO